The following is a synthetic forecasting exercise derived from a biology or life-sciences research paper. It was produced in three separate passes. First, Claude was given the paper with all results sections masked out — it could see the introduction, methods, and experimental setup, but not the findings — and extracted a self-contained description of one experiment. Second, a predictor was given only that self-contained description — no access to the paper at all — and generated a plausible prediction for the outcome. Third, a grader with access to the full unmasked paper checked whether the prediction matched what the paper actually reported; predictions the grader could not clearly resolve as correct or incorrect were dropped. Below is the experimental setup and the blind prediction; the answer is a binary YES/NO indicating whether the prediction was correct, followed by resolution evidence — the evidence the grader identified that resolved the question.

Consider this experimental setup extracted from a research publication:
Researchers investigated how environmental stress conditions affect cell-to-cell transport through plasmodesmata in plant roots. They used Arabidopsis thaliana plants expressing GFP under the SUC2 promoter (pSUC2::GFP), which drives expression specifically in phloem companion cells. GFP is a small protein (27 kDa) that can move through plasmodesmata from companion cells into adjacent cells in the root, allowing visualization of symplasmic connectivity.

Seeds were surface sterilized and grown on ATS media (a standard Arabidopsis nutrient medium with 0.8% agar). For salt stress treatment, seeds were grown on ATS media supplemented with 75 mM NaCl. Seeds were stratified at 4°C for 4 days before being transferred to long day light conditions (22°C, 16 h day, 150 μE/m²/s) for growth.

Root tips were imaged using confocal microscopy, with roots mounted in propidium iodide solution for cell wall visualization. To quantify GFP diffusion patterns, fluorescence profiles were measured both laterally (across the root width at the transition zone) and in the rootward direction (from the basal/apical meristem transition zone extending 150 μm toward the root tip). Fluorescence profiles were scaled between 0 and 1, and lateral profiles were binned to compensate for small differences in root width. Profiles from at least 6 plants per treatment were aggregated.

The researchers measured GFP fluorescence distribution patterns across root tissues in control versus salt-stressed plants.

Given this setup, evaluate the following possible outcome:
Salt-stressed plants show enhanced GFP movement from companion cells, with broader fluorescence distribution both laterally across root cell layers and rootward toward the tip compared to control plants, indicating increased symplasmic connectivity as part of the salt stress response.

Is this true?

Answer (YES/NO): NO